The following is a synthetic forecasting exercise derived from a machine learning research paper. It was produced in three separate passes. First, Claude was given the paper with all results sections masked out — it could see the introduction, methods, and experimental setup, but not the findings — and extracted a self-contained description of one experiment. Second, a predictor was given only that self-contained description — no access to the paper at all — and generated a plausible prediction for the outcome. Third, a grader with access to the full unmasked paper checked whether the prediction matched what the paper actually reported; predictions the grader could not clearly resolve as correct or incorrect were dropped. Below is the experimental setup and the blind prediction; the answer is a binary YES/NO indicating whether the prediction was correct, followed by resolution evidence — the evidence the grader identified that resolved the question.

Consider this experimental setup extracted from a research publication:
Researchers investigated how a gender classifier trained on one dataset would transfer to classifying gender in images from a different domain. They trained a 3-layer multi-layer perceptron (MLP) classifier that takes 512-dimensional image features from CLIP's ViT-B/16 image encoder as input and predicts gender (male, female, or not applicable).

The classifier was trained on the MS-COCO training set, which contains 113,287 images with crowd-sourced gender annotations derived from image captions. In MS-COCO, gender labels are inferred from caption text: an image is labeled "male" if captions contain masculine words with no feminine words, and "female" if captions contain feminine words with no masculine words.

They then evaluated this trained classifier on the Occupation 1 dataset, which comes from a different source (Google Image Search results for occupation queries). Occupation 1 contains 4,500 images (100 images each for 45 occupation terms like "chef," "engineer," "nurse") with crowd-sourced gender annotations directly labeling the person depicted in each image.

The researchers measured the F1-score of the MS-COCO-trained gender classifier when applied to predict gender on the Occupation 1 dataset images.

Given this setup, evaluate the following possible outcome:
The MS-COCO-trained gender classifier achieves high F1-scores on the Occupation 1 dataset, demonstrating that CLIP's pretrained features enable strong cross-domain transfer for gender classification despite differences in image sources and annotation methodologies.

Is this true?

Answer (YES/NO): YES